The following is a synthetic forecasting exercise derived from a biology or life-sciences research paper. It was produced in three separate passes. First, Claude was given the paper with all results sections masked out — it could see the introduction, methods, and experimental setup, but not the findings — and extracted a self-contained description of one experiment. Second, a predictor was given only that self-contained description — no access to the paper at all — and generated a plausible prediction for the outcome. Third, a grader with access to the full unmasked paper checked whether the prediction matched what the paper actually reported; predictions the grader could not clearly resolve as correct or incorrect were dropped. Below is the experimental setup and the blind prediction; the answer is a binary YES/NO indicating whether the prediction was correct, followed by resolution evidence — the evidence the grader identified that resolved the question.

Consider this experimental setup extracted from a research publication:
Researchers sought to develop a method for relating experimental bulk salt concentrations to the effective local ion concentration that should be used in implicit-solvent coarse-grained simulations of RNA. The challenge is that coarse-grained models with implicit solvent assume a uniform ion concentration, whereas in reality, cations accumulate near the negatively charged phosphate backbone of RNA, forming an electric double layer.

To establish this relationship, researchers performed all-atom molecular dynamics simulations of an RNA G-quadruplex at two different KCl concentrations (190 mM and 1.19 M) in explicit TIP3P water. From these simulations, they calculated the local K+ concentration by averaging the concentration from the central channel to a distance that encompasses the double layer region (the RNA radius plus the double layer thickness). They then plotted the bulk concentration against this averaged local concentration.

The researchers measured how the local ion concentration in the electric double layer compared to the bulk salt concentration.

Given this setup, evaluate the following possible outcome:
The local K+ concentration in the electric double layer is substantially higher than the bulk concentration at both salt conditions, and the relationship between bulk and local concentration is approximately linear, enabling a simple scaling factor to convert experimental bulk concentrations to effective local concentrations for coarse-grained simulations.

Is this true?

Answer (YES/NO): NO